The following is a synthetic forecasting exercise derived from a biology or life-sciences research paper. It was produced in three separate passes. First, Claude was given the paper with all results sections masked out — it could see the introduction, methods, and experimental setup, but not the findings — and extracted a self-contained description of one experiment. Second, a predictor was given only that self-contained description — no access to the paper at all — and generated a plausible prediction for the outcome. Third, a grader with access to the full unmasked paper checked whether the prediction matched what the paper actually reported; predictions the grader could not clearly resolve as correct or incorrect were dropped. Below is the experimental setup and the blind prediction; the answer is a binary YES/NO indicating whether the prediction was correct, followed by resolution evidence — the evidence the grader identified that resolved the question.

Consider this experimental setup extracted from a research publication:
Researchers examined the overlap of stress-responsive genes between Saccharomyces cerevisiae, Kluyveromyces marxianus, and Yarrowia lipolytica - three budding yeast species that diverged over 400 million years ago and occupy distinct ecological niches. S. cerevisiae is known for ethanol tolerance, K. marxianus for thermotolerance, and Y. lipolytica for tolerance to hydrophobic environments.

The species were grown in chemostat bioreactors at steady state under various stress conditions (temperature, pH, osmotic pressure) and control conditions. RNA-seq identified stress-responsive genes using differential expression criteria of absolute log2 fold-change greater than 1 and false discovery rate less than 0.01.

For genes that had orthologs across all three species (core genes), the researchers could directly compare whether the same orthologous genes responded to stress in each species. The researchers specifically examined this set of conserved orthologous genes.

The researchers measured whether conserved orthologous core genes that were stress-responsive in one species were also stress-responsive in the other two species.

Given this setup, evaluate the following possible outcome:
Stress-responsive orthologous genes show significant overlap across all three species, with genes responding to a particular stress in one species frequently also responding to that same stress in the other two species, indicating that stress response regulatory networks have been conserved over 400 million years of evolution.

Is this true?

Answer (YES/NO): NO